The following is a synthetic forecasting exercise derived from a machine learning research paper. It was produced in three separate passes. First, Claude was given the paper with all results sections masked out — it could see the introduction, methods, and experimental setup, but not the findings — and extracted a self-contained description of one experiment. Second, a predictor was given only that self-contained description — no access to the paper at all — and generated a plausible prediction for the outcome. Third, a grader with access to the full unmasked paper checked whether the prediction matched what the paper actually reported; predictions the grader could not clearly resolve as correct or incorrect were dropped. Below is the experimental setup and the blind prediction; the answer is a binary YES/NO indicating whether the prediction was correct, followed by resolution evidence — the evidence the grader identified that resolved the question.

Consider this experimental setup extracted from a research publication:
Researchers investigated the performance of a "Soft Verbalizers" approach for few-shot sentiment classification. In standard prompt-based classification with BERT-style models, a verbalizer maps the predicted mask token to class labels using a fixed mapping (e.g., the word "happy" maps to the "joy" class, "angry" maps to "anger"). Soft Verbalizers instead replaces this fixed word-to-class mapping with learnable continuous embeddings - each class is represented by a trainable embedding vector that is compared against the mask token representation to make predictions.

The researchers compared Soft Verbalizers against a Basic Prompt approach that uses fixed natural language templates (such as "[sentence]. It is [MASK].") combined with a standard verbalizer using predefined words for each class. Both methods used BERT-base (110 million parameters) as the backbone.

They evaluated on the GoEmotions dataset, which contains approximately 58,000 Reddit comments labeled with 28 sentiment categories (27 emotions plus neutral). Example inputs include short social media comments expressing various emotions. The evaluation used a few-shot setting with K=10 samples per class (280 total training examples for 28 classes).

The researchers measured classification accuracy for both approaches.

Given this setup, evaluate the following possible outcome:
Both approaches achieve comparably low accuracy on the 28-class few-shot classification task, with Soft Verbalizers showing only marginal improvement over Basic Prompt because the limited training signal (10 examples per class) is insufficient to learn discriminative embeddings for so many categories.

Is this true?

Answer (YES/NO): NO